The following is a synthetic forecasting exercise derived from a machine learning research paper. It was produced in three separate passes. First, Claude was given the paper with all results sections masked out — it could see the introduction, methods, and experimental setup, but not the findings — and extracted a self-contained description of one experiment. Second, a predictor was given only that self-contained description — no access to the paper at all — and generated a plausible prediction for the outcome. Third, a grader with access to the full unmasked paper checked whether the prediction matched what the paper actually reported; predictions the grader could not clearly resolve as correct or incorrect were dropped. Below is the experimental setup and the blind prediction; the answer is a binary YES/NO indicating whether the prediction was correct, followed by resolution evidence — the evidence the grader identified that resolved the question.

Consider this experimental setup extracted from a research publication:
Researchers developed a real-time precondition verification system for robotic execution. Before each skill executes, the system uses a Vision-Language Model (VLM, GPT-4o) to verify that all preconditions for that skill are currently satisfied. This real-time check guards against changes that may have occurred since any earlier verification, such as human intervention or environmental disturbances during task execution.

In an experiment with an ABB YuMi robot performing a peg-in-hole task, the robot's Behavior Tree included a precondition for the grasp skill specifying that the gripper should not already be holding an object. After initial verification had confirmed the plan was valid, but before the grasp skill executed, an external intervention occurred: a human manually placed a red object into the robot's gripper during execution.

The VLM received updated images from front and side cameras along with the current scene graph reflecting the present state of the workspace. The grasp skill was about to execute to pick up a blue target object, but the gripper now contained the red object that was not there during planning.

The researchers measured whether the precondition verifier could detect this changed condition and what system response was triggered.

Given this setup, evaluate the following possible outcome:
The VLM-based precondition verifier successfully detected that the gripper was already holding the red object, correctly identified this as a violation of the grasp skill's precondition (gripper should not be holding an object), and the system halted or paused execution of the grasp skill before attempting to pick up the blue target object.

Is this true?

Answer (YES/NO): YES